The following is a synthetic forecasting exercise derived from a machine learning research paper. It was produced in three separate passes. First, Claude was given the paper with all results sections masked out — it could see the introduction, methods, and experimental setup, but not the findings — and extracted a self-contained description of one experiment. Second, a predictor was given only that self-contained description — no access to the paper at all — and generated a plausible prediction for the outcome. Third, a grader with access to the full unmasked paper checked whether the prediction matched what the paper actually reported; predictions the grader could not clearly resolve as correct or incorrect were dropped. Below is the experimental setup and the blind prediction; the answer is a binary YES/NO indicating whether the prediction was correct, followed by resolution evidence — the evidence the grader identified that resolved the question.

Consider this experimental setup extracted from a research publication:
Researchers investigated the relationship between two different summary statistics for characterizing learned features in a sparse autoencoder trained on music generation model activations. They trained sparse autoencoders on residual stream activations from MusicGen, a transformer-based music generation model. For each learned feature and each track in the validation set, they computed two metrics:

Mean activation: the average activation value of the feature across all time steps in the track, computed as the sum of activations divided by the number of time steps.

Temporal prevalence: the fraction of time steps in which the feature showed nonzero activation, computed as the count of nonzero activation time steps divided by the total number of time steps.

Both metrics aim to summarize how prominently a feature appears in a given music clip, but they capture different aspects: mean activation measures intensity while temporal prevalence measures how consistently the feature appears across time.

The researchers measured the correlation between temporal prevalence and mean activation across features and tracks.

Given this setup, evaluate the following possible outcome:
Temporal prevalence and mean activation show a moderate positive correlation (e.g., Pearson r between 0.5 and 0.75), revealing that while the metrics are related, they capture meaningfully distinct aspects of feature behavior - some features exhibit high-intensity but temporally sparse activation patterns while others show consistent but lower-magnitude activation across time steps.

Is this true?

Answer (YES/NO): NO